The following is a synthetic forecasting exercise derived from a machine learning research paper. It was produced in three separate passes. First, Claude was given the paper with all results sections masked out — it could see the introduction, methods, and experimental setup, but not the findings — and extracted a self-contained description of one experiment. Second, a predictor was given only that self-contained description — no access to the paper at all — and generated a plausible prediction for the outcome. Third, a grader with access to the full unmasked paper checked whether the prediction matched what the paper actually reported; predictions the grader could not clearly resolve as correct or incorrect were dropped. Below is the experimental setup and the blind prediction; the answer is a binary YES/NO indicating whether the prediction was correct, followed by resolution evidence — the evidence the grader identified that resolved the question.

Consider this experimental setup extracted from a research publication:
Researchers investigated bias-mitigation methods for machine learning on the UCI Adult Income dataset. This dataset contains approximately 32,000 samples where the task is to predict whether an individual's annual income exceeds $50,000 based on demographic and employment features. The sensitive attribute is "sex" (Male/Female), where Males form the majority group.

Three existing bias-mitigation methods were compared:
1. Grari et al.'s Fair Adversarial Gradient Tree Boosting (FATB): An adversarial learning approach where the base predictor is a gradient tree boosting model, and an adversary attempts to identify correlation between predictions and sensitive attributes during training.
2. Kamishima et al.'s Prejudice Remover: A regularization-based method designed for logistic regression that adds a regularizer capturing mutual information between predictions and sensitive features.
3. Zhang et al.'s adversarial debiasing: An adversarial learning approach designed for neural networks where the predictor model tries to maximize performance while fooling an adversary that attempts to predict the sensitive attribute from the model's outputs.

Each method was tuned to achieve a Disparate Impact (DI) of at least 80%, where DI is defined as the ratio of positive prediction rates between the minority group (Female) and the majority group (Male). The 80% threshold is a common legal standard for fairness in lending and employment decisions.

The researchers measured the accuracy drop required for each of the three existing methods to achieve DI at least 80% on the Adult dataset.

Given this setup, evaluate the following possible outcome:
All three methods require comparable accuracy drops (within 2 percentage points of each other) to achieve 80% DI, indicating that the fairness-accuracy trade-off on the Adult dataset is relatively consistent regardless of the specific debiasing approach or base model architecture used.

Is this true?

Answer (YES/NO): NO